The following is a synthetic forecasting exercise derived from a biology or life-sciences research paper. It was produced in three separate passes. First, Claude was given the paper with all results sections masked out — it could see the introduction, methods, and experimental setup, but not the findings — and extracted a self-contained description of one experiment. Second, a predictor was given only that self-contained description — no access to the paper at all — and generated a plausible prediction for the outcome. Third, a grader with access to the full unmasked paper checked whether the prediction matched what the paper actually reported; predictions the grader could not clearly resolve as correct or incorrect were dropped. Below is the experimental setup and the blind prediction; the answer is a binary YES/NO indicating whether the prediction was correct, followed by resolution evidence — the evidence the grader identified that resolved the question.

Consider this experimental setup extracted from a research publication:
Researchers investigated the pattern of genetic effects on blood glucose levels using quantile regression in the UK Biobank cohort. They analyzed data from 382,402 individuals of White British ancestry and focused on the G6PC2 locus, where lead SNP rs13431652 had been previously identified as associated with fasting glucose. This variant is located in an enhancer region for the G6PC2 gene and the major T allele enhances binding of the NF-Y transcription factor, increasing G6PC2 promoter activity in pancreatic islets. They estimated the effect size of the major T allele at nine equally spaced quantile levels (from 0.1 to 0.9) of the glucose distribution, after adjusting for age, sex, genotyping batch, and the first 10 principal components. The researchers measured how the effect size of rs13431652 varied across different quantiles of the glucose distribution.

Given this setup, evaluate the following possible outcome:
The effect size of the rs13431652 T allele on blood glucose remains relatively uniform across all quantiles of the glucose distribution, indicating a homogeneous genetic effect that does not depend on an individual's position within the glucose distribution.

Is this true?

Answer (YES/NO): NO